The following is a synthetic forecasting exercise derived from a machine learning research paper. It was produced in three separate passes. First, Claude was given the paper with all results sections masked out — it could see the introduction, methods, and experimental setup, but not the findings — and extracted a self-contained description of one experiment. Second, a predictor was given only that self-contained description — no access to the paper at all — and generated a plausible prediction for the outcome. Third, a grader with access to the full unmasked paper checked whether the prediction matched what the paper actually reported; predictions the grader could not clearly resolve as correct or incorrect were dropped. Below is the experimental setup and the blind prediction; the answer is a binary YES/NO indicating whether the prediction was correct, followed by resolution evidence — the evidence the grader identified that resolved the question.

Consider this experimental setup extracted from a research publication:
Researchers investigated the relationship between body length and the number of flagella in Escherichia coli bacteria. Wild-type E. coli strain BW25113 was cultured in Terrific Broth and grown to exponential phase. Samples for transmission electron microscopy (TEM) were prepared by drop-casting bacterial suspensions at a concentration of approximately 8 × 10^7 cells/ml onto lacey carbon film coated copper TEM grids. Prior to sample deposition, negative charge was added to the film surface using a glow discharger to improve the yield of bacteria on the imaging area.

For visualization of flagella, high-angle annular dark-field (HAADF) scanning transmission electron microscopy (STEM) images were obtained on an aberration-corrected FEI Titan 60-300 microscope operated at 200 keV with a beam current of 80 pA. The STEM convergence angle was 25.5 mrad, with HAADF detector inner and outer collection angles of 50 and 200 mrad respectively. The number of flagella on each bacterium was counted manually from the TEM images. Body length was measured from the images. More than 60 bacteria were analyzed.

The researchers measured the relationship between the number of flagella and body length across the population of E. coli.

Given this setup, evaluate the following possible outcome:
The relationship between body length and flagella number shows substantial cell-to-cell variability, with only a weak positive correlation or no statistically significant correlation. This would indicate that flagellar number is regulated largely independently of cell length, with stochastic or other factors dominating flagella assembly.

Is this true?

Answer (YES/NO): NO